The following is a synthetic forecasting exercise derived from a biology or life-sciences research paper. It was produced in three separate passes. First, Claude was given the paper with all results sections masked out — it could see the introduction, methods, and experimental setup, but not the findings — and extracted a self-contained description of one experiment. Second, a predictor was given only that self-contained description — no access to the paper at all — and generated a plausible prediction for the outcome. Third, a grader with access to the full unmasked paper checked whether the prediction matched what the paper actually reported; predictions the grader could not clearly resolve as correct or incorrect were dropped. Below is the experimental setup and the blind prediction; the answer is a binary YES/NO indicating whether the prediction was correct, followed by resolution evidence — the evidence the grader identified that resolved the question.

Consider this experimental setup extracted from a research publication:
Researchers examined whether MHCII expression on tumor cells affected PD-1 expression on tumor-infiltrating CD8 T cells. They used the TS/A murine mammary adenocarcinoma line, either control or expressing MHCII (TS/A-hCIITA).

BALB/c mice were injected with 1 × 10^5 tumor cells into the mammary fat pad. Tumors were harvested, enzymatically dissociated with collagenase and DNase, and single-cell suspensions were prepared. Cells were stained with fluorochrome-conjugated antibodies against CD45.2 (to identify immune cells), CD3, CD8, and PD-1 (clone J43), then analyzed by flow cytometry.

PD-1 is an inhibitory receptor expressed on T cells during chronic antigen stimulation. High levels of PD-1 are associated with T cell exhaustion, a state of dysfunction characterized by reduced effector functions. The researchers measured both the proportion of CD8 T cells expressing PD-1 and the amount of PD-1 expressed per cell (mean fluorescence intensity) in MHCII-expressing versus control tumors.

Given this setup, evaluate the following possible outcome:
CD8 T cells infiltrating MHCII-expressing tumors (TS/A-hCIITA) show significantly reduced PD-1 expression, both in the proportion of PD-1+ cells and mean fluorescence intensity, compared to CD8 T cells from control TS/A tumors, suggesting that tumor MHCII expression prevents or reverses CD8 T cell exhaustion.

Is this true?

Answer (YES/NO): NO